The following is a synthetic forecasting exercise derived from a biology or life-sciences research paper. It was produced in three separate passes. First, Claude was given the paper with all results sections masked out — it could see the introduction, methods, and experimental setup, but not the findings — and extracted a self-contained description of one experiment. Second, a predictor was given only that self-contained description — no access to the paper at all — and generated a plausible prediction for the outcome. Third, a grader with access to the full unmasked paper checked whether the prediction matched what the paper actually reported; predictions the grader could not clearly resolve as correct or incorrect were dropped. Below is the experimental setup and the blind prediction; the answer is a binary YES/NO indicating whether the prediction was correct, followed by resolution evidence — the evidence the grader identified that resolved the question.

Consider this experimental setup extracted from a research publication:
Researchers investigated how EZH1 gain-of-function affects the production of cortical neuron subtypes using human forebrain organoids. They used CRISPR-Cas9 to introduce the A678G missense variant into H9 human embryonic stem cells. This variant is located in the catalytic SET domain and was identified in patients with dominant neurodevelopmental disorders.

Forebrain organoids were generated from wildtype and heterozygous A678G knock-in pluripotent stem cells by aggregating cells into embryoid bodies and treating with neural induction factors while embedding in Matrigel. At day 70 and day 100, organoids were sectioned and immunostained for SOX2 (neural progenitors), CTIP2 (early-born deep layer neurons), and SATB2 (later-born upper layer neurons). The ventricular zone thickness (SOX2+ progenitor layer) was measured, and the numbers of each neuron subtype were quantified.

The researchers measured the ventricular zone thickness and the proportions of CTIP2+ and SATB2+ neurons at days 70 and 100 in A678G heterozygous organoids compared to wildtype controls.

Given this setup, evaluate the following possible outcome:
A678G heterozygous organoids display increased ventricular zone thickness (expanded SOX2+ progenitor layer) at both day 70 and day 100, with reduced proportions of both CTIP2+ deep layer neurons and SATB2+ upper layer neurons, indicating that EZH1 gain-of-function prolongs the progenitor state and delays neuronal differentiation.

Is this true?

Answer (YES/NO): NO